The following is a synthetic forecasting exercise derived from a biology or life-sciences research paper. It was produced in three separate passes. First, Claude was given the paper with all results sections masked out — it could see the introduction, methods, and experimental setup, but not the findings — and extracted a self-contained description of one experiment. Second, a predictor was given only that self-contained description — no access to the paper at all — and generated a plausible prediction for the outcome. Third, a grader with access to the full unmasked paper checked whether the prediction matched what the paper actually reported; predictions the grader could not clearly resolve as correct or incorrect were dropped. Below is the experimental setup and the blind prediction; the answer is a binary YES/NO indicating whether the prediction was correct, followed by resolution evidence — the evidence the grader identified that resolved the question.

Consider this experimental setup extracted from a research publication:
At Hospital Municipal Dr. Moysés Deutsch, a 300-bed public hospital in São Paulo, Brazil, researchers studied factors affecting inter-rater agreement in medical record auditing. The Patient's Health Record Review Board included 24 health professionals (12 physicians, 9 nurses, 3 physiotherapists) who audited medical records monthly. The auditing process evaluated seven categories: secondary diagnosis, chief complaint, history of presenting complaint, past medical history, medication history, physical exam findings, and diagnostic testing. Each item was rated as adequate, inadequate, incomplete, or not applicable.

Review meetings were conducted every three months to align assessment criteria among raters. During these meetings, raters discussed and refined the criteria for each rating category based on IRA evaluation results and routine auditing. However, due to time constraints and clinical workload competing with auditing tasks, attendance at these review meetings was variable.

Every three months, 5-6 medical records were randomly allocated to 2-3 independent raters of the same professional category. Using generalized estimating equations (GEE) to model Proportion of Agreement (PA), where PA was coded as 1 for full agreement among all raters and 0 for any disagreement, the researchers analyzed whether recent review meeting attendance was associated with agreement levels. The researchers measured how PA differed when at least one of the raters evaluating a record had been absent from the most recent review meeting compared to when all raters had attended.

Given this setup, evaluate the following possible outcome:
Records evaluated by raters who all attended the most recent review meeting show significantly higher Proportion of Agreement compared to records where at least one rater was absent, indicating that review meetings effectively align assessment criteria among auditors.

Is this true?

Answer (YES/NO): YES